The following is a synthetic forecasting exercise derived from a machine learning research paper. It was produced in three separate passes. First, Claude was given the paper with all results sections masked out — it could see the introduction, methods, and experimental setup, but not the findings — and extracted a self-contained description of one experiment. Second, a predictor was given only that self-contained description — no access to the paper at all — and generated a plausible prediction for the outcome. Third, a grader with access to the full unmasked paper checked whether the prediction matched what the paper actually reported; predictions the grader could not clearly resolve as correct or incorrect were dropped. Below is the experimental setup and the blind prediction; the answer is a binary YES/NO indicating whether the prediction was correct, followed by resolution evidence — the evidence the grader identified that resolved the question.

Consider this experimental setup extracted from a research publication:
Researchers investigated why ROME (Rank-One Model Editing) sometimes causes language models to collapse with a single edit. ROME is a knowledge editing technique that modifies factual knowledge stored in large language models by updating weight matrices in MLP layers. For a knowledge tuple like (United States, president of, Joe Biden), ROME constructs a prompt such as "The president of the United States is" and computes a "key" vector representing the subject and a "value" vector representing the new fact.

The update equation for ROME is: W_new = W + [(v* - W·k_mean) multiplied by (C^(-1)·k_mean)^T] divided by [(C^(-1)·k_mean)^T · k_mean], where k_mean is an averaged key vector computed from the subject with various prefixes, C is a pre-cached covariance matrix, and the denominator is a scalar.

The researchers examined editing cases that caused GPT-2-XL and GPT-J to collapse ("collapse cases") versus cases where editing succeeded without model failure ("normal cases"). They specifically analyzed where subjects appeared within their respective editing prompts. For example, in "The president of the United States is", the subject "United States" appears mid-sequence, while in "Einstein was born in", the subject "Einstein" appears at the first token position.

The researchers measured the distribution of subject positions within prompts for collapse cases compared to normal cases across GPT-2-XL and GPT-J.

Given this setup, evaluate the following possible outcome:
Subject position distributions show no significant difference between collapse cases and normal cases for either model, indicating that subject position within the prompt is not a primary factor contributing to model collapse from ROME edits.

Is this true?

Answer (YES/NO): NO